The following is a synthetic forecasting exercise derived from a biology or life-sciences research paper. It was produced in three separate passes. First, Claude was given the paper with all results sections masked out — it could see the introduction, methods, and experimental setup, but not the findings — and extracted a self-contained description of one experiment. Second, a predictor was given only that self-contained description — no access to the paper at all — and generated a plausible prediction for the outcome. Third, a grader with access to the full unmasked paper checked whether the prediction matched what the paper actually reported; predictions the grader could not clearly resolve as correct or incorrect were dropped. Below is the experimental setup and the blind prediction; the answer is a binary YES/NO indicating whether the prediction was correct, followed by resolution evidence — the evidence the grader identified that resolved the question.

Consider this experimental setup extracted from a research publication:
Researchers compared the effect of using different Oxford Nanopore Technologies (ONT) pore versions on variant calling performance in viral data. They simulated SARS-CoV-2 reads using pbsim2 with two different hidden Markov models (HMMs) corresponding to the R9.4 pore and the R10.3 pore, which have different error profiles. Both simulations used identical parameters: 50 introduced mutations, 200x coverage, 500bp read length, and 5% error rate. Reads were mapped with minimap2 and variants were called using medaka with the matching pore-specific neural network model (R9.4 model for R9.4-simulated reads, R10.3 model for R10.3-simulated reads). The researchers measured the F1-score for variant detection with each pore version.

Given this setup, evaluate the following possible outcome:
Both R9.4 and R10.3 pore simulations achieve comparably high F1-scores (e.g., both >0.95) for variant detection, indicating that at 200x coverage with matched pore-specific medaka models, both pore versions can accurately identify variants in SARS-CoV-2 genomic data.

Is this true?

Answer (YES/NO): YES